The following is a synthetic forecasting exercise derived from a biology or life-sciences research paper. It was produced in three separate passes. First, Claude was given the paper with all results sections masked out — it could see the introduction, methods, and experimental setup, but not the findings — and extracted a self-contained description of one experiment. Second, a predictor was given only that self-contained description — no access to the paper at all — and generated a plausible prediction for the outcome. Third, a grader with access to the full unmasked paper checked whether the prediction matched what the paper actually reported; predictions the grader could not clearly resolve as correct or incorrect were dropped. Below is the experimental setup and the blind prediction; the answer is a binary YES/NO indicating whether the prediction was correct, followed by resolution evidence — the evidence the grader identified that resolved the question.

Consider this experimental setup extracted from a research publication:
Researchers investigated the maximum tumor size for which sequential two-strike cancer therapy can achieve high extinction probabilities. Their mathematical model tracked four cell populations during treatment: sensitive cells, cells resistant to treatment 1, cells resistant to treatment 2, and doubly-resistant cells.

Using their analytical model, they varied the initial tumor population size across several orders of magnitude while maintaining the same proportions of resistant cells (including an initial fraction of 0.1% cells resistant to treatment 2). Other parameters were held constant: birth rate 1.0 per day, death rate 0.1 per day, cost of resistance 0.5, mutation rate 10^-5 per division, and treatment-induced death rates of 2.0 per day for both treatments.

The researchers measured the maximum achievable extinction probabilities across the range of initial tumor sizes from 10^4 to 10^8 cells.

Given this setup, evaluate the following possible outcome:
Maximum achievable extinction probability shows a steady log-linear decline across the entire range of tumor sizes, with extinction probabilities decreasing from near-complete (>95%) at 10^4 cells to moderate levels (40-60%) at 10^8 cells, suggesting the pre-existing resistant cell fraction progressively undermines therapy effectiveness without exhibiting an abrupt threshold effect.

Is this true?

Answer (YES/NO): NO